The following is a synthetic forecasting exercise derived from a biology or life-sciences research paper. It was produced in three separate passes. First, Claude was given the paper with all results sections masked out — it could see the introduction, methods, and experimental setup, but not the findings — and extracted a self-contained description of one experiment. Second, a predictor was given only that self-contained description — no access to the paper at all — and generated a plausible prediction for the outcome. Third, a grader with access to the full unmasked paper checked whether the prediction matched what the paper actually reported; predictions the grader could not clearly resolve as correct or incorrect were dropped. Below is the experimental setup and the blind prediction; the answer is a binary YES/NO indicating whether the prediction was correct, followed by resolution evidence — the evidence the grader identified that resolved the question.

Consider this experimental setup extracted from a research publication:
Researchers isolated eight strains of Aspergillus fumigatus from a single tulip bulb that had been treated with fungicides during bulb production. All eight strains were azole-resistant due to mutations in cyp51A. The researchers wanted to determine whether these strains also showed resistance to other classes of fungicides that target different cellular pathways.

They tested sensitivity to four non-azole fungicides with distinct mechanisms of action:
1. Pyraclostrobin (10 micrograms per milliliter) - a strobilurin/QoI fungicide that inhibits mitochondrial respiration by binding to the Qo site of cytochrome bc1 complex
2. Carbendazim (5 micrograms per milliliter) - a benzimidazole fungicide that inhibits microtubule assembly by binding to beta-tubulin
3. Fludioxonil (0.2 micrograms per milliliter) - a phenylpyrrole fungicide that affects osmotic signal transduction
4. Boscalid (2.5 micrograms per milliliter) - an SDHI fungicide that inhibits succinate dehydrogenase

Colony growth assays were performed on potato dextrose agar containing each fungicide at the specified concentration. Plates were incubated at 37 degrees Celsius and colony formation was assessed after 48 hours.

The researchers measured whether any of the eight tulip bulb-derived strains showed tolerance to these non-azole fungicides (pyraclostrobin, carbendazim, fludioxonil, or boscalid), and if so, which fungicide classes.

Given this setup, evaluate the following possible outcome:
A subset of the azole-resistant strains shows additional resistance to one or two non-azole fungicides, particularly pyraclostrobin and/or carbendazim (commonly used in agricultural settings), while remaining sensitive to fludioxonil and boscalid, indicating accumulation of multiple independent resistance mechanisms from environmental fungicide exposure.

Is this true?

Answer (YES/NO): NO